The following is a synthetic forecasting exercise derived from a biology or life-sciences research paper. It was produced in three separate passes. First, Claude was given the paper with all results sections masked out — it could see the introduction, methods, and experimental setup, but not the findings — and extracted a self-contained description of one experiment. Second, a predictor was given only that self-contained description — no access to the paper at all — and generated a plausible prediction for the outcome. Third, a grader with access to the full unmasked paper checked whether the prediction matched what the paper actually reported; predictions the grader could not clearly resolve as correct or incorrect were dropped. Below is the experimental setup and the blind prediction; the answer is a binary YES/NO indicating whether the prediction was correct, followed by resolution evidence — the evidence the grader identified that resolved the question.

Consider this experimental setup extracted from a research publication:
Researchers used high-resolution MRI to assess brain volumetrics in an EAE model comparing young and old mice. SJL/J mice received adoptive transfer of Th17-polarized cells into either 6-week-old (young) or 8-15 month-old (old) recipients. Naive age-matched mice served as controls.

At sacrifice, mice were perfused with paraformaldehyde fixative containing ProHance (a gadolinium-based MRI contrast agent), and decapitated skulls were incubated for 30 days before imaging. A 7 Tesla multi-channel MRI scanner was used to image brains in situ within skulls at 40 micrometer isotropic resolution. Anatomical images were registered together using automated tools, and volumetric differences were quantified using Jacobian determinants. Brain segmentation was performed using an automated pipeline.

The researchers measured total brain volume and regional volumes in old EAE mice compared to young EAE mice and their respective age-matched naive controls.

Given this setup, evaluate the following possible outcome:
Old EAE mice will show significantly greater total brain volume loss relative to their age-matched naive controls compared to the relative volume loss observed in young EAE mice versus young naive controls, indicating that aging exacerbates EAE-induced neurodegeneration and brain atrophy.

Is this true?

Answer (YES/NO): NO